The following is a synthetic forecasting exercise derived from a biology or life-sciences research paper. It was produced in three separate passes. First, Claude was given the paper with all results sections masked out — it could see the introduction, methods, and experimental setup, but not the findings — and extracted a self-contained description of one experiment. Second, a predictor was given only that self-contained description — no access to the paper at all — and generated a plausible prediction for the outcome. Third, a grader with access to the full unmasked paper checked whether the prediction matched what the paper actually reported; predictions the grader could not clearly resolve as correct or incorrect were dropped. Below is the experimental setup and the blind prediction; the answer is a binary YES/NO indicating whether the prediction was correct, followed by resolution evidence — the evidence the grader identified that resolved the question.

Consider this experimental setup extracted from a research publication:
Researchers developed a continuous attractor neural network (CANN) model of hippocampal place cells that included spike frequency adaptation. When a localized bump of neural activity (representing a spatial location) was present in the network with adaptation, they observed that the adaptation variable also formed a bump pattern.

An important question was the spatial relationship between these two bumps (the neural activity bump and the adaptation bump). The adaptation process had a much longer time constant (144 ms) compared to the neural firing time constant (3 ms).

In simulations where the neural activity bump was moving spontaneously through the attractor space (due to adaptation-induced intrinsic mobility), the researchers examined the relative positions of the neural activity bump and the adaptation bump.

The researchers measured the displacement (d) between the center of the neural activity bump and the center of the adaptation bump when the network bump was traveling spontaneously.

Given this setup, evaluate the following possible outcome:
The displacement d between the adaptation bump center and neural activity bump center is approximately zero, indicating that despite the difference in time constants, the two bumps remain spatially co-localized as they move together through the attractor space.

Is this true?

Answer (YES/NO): NO